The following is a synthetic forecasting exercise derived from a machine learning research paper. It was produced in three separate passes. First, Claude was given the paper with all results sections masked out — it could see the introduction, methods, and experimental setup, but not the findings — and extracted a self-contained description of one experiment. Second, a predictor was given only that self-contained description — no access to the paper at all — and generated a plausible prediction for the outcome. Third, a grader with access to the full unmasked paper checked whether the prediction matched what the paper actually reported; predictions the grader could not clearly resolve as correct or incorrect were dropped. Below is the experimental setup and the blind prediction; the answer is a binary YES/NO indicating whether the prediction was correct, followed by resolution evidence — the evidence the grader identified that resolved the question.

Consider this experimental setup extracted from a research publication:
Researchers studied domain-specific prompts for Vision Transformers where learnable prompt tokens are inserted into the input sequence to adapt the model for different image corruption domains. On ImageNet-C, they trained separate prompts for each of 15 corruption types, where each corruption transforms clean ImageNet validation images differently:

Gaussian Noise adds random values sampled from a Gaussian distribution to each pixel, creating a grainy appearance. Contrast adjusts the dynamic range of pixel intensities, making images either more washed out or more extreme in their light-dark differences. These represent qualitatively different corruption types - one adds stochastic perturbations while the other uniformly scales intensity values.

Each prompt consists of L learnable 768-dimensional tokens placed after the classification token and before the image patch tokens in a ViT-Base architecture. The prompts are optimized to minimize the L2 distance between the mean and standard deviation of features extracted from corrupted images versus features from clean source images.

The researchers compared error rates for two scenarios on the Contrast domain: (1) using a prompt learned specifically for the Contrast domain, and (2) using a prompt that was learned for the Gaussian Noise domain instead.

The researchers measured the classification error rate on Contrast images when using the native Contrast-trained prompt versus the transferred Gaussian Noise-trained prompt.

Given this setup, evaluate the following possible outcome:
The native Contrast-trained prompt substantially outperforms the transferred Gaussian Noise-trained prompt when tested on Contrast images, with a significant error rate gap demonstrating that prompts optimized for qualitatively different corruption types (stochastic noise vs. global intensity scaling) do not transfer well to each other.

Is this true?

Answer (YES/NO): YES